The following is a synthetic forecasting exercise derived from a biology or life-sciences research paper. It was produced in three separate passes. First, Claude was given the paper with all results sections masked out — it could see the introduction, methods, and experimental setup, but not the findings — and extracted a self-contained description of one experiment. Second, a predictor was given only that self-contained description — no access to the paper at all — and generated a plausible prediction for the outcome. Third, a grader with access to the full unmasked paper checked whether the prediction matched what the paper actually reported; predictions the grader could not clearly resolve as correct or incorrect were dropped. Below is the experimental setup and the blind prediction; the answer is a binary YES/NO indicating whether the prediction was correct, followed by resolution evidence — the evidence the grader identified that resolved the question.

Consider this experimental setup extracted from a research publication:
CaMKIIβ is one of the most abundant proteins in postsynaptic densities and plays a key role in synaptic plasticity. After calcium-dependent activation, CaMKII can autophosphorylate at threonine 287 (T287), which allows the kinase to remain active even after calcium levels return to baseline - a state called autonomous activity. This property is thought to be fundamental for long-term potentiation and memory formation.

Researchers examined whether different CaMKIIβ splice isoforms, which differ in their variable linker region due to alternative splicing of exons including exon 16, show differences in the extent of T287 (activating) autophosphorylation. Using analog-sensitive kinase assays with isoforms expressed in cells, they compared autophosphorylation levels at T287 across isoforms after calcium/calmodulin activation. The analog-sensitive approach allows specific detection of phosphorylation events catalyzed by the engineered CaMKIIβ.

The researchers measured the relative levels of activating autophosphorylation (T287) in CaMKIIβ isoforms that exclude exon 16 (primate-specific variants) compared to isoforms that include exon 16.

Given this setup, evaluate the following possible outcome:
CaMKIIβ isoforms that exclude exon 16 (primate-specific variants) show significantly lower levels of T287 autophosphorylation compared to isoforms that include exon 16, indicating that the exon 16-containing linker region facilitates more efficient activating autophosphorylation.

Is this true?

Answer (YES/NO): YES